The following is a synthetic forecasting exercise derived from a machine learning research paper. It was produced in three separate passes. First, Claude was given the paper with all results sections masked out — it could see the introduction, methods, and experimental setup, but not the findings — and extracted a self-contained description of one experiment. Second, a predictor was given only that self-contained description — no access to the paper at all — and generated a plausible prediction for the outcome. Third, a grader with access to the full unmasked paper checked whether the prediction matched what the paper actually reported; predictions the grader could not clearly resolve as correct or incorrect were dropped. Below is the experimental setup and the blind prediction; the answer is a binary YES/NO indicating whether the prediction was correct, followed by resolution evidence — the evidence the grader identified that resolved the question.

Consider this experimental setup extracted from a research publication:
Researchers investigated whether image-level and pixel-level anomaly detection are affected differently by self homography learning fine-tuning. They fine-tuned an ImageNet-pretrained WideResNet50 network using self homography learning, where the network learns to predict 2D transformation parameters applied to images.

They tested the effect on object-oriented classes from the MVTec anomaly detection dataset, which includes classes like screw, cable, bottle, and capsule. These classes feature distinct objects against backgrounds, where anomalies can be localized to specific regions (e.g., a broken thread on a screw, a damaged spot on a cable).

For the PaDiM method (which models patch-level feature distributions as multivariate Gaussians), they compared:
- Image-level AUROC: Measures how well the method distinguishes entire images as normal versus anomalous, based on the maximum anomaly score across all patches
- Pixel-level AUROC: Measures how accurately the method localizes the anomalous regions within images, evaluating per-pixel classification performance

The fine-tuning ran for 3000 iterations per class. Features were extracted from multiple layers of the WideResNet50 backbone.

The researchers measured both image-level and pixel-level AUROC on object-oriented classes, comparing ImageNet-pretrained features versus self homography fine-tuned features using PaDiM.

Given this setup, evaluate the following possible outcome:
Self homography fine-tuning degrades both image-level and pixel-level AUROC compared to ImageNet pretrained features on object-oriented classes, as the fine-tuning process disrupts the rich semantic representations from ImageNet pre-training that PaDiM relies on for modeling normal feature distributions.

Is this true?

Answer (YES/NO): NO